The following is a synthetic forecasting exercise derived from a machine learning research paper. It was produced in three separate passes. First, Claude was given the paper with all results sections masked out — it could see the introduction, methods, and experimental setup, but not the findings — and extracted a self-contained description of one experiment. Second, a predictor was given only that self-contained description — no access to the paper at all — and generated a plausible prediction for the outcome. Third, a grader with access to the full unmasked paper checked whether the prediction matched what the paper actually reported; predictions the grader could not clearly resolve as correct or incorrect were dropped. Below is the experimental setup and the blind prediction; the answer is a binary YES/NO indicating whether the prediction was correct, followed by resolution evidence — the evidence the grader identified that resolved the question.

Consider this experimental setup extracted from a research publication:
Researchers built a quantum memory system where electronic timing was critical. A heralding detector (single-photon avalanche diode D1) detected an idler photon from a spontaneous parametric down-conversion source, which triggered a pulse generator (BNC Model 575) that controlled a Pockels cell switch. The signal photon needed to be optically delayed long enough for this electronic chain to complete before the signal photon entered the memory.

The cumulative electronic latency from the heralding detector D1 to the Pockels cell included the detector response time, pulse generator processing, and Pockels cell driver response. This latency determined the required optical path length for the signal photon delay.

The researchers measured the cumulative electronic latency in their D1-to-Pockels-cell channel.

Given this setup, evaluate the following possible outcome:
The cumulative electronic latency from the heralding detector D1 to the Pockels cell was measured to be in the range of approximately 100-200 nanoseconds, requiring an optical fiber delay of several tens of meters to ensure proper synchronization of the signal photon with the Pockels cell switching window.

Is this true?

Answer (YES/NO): NO